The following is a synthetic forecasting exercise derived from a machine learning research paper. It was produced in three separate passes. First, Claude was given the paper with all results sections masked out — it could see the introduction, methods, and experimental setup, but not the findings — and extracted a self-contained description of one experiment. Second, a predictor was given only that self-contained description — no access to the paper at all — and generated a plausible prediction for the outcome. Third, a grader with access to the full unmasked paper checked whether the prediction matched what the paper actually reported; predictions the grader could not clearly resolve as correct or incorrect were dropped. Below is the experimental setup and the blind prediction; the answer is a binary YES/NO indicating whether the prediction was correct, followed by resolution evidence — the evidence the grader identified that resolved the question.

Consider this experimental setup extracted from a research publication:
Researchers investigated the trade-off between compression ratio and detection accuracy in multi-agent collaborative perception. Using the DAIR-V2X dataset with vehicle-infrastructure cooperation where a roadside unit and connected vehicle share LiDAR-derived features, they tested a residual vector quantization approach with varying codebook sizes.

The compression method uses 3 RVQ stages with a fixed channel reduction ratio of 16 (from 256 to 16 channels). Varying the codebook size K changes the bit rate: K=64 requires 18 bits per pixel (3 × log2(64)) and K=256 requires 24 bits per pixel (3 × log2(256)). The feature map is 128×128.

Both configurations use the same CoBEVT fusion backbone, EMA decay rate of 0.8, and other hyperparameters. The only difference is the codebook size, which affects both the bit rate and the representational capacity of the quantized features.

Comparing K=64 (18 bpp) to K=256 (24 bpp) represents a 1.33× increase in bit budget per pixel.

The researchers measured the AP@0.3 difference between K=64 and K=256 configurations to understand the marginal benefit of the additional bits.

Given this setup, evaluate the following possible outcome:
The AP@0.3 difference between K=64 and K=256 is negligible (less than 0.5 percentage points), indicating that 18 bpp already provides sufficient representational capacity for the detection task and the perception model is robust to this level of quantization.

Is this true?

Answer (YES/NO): NO